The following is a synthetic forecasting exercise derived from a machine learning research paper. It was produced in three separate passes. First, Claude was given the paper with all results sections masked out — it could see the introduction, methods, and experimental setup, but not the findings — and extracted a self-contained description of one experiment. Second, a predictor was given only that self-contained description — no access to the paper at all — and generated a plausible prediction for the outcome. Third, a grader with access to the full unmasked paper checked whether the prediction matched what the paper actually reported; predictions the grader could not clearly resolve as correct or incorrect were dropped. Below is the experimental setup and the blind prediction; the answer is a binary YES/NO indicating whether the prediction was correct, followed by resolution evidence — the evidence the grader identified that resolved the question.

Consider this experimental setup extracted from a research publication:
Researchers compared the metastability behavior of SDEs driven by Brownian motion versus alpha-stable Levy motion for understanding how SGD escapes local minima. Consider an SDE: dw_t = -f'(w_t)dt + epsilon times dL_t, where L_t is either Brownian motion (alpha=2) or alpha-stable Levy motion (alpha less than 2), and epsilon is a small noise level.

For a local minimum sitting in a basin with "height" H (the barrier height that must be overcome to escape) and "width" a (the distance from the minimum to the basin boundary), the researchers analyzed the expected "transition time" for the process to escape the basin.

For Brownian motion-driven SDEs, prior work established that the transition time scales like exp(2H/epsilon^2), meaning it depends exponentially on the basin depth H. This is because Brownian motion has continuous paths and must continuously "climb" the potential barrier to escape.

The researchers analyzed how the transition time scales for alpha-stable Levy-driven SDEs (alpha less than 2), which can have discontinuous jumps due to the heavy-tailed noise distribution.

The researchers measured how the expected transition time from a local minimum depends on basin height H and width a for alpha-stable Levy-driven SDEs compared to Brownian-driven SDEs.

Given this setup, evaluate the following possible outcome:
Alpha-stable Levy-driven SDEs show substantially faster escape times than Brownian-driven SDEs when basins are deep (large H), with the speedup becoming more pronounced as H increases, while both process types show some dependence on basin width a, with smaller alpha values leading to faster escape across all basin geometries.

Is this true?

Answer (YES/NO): NO